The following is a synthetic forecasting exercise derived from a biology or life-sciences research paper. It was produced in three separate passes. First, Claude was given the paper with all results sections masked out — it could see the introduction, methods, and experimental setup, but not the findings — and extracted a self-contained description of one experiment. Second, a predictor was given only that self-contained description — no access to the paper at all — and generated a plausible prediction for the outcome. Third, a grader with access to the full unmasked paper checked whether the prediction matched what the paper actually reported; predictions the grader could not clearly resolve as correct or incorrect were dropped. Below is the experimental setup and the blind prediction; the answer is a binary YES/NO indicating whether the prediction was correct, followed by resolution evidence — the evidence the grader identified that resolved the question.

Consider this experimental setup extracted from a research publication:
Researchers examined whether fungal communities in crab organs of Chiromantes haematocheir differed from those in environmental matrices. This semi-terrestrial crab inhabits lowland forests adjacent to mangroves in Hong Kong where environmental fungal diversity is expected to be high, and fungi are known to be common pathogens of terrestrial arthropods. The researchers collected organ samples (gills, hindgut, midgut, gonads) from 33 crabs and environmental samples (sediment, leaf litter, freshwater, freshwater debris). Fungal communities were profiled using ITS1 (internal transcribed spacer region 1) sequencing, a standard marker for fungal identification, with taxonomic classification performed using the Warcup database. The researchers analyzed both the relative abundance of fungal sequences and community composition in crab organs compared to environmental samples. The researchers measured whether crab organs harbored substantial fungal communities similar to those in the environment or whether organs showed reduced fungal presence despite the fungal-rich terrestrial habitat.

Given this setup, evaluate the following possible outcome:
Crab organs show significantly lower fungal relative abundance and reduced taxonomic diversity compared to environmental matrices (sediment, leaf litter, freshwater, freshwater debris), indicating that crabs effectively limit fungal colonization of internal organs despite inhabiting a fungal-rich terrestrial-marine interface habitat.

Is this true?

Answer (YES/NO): YES